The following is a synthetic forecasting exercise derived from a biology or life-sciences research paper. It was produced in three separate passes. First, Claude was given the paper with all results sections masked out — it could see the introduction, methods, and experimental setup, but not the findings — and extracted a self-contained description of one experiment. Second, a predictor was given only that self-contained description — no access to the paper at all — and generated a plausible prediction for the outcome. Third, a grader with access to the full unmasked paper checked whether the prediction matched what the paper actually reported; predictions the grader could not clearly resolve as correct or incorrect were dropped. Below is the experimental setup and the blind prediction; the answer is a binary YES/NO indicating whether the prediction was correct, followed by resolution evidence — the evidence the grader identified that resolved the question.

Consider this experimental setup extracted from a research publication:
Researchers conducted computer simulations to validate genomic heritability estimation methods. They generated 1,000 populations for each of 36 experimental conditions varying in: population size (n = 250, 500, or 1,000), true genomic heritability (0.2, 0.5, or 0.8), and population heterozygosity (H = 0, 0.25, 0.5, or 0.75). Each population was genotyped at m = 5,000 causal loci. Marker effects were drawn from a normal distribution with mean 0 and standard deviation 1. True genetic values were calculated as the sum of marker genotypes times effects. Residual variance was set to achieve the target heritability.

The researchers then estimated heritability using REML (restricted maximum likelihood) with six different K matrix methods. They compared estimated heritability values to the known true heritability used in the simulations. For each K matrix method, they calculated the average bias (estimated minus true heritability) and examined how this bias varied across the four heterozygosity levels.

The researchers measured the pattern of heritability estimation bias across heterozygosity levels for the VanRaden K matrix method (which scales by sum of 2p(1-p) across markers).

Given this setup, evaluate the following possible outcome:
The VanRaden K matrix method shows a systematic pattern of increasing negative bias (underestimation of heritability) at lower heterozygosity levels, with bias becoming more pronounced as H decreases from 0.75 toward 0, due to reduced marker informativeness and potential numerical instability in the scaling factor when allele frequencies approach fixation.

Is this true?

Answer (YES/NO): NO